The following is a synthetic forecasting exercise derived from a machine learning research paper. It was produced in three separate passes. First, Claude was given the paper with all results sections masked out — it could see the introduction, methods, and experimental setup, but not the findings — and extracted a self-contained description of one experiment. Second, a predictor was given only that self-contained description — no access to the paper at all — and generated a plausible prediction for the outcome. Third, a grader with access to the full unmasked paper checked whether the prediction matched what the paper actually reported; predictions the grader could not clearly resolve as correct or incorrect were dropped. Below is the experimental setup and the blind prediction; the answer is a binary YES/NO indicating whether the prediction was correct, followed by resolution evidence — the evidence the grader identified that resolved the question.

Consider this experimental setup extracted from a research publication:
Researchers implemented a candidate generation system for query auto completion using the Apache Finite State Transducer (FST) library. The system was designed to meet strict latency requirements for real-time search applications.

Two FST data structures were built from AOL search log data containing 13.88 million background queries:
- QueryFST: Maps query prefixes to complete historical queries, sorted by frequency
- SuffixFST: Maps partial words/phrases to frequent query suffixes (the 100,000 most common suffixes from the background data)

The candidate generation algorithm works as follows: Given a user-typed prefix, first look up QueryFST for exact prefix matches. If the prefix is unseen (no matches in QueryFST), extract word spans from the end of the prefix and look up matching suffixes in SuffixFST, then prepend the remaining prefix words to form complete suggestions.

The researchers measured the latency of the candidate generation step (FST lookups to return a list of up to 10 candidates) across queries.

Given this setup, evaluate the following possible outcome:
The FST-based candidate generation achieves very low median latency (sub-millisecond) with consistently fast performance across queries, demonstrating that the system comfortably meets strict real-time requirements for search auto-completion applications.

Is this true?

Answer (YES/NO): YES